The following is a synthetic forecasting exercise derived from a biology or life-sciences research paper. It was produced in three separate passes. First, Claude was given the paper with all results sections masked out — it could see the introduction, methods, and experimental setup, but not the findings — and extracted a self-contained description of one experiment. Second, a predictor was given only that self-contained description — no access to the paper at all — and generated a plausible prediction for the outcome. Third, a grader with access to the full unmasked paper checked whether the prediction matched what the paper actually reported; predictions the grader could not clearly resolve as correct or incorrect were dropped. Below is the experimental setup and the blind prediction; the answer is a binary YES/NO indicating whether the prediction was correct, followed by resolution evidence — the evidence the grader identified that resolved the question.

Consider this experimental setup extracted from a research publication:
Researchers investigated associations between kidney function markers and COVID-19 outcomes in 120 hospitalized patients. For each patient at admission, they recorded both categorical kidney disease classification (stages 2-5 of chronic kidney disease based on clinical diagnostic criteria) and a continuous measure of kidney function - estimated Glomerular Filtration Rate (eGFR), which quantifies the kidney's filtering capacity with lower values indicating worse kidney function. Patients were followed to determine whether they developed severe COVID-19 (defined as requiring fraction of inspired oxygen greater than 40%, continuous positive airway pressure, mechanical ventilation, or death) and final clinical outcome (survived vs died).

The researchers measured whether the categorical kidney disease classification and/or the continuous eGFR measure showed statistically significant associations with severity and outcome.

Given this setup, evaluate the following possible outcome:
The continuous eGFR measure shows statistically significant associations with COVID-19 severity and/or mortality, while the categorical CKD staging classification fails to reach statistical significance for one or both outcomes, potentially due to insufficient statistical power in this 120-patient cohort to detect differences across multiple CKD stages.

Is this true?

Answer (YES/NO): YES